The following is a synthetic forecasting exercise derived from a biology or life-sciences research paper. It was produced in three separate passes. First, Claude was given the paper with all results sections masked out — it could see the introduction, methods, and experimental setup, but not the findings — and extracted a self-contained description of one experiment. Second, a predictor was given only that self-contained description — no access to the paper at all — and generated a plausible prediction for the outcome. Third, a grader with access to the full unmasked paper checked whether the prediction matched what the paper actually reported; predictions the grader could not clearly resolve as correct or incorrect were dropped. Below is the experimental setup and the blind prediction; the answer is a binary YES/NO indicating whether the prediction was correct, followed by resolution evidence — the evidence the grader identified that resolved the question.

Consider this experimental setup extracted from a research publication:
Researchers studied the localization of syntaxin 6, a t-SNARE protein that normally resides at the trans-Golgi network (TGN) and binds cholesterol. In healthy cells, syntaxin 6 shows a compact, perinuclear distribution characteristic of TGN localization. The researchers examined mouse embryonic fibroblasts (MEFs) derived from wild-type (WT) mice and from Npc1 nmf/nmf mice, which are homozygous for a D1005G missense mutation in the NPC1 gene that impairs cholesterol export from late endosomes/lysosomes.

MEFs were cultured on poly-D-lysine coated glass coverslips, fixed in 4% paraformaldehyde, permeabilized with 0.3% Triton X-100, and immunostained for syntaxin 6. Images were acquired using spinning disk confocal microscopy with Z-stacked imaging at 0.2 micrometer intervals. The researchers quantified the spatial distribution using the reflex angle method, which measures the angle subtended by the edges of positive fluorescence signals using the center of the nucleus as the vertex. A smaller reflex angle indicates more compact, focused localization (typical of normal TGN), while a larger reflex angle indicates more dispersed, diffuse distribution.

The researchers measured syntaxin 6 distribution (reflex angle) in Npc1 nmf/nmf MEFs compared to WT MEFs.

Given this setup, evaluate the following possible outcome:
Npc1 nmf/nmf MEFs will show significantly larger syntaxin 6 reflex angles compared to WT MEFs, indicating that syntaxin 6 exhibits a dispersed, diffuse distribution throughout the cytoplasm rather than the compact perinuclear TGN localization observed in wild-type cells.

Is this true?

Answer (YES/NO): YES